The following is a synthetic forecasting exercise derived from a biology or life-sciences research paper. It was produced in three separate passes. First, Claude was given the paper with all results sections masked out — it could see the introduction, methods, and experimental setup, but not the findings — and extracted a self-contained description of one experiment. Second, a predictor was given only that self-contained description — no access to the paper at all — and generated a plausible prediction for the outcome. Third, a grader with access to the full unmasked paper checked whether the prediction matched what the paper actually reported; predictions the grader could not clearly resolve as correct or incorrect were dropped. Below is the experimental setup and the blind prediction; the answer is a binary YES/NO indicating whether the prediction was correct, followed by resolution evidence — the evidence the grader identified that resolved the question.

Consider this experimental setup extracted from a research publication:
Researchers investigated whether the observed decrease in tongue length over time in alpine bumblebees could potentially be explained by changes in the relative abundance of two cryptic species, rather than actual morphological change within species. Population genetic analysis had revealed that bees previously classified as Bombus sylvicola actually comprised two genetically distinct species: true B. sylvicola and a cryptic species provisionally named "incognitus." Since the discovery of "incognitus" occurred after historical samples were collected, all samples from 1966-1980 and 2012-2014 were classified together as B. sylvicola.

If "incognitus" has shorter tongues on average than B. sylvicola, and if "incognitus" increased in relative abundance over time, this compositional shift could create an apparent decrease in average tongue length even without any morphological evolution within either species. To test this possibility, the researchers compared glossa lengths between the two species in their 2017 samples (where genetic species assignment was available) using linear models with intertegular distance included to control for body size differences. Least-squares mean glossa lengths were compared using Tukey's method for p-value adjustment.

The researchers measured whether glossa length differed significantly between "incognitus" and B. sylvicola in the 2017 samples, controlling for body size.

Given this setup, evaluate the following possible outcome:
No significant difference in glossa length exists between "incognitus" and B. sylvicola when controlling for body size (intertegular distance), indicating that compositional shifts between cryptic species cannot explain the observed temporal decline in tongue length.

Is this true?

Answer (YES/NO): YES